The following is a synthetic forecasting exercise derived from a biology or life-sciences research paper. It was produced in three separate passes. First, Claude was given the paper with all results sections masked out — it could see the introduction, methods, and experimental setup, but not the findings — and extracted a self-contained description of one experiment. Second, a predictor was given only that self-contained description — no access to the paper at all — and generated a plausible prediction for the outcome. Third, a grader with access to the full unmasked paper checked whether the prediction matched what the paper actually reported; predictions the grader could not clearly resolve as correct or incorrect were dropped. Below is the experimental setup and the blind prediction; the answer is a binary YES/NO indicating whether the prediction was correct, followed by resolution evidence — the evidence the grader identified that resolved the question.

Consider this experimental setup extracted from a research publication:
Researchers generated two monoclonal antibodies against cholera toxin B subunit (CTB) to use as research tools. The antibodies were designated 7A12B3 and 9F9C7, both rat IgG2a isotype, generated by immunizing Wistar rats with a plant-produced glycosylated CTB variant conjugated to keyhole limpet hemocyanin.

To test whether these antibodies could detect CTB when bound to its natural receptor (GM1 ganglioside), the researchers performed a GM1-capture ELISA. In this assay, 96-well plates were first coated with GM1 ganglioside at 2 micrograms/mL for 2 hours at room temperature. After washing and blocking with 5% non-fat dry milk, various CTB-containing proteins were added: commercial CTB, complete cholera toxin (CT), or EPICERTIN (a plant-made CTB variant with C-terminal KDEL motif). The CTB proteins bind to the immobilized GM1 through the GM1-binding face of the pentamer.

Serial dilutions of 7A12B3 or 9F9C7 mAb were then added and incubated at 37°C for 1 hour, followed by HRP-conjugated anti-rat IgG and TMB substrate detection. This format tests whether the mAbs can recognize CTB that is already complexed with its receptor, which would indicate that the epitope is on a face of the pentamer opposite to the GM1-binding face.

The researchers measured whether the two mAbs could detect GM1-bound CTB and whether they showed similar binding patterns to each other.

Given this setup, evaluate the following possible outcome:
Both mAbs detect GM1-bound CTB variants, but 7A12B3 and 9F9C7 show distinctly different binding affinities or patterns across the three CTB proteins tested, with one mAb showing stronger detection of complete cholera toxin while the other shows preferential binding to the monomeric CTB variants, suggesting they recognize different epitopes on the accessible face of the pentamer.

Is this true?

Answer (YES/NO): NO